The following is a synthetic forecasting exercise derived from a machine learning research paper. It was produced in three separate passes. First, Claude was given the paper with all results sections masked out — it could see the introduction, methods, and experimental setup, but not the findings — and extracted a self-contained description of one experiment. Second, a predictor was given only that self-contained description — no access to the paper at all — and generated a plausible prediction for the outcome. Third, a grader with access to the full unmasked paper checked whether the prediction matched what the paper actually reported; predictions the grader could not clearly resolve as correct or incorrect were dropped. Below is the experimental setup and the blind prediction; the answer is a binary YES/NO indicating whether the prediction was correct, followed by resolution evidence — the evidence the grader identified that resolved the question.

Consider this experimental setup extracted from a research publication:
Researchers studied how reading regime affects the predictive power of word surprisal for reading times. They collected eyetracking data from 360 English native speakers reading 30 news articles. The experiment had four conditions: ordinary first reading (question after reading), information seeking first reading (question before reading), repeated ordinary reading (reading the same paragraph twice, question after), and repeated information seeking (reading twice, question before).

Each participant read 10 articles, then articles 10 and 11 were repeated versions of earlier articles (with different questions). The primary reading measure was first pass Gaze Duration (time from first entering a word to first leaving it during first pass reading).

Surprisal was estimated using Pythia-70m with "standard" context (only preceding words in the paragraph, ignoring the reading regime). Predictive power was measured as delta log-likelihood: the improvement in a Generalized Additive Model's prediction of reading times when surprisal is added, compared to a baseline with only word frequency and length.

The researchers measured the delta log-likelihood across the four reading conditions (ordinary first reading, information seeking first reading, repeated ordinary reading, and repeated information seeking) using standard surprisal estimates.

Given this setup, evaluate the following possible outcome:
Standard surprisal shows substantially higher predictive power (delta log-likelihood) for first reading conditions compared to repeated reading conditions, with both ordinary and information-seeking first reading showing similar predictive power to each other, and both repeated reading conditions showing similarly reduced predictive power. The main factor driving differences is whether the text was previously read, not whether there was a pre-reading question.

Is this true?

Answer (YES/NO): NO